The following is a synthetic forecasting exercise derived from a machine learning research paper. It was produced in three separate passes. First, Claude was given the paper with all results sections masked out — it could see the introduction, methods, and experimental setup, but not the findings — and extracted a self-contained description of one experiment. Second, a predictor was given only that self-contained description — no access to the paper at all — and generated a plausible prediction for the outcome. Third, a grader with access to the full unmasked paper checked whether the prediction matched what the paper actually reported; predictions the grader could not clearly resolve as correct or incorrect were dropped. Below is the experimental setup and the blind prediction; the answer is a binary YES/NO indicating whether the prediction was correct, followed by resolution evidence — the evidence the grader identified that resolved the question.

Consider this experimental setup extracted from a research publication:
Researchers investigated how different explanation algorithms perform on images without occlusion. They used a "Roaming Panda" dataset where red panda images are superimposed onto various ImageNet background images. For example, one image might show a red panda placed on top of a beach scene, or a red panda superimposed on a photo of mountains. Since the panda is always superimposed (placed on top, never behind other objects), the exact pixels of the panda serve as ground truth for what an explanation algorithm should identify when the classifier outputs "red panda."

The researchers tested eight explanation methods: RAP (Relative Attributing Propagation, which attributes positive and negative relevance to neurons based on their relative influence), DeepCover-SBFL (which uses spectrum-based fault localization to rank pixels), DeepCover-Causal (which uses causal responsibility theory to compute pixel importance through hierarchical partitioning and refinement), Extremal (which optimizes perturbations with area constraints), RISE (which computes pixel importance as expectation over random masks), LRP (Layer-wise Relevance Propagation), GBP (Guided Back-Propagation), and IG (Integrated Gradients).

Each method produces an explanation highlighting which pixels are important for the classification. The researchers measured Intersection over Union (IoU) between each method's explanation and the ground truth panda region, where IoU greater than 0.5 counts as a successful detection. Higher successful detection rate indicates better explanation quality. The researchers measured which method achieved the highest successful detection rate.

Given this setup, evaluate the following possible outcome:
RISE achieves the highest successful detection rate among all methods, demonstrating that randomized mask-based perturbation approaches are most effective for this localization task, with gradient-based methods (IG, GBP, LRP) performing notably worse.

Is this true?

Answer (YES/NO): NO